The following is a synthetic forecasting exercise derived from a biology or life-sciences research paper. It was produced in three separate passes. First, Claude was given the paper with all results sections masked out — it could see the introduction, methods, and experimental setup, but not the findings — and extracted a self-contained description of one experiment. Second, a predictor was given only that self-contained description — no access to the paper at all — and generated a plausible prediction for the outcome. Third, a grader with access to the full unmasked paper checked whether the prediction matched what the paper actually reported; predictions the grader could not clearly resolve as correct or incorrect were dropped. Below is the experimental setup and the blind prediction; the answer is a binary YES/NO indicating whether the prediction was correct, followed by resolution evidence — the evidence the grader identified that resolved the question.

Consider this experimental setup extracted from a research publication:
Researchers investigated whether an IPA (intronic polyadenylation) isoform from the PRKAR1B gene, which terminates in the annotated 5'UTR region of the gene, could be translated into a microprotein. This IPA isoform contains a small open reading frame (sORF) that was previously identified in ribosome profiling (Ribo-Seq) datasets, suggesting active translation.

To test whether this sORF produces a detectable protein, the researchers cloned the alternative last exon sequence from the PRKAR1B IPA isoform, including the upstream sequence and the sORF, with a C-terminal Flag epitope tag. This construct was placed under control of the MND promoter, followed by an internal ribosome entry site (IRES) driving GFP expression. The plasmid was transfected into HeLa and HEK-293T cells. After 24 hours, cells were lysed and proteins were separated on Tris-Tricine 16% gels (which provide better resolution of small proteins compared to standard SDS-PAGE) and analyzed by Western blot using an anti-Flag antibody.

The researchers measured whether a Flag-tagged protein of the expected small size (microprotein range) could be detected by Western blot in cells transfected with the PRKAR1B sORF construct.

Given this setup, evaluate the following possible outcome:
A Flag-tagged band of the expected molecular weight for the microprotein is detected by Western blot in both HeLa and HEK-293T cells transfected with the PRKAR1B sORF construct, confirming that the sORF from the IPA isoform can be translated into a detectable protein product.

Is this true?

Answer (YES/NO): NO